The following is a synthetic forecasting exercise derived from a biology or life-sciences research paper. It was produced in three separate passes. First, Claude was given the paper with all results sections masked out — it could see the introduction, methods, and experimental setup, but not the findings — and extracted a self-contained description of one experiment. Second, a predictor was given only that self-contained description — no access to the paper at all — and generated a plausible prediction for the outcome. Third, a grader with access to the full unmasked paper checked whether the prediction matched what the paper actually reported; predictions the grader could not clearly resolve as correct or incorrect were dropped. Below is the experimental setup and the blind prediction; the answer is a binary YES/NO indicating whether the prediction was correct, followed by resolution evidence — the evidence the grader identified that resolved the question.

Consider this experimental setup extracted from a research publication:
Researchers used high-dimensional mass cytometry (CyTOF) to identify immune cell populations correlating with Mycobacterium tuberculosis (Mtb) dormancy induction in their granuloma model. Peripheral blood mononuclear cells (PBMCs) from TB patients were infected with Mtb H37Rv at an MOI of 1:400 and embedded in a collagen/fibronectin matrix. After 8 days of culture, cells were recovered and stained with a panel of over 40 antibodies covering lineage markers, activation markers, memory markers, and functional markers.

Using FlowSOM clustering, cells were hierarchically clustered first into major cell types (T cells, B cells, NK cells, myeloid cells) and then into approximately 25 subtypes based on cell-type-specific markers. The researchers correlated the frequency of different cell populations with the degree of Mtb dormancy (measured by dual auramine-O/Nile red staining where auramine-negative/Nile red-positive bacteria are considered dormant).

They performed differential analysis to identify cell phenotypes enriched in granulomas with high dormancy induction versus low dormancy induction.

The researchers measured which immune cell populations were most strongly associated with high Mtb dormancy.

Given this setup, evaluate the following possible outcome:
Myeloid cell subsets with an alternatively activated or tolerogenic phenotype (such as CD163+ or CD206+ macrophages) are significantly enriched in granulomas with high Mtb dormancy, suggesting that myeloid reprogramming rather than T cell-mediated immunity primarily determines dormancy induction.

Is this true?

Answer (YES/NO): NO